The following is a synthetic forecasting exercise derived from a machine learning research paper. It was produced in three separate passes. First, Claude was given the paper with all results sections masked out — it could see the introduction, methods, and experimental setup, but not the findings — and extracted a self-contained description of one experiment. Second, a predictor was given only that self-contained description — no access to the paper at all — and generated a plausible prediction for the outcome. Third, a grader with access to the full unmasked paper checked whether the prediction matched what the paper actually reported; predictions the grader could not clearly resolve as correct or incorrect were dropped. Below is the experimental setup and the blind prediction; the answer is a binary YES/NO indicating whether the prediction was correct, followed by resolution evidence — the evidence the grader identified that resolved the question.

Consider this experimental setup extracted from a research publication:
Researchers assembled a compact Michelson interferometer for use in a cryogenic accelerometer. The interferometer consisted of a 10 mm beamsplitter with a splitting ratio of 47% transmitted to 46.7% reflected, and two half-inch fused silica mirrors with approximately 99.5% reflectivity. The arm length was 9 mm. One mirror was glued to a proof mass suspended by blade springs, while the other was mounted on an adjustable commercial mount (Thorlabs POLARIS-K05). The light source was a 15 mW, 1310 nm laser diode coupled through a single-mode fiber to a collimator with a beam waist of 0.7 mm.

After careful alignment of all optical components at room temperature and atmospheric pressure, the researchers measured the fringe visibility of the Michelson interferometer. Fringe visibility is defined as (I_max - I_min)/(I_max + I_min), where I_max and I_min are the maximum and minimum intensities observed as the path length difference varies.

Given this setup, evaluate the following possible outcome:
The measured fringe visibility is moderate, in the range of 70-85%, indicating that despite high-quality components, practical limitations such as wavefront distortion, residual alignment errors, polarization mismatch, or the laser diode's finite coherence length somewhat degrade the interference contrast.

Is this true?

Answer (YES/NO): NO